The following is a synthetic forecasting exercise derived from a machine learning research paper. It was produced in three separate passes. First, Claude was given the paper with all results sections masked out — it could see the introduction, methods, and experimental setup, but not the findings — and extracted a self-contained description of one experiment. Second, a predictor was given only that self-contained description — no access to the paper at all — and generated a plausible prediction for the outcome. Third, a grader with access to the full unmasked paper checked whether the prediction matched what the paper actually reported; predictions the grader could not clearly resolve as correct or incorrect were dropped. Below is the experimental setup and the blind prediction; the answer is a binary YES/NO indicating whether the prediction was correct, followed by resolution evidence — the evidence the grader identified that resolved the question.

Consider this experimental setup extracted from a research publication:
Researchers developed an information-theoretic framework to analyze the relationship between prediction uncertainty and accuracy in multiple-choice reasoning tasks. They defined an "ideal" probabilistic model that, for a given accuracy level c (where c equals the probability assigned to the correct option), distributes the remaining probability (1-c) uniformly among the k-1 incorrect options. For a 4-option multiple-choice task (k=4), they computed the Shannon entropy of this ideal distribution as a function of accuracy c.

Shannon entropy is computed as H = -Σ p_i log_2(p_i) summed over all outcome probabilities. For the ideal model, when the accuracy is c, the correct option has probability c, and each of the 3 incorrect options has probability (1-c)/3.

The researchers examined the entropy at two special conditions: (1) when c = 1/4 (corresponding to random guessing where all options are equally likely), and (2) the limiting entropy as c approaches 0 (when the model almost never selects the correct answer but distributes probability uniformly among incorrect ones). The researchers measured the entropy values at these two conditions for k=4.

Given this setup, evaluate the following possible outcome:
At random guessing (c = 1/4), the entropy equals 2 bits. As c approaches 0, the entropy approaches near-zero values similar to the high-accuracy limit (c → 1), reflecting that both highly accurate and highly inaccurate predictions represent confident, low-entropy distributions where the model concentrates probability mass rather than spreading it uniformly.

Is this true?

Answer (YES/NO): NO